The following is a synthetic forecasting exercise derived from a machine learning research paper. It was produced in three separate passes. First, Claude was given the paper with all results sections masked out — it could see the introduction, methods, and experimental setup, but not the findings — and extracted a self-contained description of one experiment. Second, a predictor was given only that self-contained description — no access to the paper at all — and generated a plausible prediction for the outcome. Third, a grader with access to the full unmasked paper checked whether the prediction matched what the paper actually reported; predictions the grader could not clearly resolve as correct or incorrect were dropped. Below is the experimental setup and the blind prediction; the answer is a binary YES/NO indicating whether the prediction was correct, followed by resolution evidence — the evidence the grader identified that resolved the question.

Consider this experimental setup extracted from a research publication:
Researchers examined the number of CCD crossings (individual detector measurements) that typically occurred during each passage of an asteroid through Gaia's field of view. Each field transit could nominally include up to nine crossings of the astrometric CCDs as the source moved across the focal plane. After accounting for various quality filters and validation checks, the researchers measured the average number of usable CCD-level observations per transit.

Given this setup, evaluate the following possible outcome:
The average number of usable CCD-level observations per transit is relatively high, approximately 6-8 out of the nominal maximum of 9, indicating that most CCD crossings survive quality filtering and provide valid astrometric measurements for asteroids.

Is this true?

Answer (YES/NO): YES